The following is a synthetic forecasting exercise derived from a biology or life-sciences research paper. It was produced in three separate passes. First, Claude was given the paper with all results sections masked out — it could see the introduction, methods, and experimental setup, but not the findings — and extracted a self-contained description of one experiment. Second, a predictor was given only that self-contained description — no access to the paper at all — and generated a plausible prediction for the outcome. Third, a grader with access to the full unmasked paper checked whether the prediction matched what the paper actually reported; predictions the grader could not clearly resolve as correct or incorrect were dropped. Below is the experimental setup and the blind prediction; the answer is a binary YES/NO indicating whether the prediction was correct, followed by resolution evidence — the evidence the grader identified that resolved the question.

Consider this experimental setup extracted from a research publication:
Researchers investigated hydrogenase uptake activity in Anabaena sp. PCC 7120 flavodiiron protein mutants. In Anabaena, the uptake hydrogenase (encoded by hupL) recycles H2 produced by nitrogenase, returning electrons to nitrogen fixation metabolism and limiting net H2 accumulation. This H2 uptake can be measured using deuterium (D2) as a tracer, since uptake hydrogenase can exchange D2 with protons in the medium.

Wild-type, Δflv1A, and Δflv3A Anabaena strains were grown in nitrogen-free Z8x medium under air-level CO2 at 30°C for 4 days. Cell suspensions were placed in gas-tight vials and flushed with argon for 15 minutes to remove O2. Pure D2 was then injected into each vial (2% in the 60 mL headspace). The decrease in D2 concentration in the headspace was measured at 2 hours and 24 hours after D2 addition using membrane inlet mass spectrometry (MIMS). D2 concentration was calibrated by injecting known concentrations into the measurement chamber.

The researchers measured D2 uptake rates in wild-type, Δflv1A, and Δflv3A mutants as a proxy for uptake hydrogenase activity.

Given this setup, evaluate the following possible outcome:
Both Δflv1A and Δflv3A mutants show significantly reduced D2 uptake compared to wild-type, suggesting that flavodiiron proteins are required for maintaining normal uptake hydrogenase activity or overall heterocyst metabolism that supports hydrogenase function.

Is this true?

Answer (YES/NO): NO